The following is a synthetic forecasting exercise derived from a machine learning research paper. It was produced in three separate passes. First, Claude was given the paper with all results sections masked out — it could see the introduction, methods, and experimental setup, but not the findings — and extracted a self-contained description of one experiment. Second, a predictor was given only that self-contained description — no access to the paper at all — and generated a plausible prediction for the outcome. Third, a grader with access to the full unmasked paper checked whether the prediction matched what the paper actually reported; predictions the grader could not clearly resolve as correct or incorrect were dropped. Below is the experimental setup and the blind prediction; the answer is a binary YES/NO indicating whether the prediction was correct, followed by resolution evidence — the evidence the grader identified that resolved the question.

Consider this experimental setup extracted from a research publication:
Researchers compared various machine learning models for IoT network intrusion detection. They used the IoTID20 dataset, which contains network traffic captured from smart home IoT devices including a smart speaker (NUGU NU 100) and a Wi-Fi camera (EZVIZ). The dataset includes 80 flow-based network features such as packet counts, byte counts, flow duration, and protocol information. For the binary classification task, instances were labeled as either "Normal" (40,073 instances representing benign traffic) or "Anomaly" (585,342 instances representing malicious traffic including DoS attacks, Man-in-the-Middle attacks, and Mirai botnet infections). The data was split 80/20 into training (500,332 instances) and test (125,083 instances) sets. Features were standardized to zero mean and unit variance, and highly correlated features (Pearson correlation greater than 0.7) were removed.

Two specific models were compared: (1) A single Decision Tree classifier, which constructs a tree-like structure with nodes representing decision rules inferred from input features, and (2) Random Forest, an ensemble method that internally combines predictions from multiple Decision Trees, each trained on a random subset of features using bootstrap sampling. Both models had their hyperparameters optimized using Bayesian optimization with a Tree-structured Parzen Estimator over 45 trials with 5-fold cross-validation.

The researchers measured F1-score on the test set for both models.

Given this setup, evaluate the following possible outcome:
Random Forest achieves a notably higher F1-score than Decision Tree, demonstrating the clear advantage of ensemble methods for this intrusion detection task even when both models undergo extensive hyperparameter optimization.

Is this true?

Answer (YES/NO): NO